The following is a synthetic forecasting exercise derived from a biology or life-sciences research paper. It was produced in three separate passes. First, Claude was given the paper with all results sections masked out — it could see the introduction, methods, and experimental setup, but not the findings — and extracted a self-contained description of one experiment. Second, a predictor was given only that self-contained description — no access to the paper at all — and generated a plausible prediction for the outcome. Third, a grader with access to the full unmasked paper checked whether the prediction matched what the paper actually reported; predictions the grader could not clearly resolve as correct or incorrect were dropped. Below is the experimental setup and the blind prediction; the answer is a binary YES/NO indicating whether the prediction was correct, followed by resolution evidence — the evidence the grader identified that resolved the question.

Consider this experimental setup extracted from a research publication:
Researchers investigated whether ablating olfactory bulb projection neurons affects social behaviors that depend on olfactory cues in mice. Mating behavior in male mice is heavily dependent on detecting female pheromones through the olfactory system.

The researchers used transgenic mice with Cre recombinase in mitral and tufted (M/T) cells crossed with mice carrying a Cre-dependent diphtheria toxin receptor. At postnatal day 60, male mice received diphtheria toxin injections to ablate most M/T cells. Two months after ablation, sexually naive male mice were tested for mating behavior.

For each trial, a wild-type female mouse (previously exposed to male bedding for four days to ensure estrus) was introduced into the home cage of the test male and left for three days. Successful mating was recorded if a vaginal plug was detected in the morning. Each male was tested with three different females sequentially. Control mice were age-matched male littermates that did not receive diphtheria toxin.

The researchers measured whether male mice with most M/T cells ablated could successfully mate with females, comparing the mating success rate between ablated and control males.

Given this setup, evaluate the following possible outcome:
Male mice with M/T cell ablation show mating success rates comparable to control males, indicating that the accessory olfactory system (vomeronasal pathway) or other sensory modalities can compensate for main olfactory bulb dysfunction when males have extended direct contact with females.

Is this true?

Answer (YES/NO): NO